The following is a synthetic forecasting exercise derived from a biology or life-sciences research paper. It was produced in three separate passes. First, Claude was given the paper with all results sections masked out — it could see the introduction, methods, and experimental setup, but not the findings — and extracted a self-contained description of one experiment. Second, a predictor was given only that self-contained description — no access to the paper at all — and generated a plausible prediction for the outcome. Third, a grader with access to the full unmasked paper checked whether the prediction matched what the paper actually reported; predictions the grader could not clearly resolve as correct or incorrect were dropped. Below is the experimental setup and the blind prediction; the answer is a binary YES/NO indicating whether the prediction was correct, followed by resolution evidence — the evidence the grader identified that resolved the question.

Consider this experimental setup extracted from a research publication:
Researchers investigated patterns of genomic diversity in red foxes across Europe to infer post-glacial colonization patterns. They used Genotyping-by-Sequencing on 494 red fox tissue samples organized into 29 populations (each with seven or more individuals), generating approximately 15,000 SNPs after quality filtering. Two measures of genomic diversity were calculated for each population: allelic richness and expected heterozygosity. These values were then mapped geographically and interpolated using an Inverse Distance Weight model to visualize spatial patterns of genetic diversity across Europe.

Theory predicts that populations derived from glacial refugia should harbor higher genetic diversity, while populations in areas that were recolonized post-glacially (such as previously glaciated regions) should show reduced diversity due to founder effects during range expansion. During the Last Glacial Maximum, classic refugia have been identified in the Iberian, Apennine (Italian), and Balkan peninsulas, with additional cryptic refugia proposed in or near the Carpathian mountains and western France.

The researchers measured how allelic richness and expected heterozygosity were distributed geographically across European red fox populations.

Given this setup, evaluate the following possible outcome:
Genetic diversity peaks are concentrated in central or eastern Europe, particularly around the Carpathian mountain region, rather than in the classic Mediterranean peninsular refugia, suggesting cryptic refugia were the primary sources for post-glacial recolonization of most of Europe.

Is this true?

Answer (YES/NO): YES